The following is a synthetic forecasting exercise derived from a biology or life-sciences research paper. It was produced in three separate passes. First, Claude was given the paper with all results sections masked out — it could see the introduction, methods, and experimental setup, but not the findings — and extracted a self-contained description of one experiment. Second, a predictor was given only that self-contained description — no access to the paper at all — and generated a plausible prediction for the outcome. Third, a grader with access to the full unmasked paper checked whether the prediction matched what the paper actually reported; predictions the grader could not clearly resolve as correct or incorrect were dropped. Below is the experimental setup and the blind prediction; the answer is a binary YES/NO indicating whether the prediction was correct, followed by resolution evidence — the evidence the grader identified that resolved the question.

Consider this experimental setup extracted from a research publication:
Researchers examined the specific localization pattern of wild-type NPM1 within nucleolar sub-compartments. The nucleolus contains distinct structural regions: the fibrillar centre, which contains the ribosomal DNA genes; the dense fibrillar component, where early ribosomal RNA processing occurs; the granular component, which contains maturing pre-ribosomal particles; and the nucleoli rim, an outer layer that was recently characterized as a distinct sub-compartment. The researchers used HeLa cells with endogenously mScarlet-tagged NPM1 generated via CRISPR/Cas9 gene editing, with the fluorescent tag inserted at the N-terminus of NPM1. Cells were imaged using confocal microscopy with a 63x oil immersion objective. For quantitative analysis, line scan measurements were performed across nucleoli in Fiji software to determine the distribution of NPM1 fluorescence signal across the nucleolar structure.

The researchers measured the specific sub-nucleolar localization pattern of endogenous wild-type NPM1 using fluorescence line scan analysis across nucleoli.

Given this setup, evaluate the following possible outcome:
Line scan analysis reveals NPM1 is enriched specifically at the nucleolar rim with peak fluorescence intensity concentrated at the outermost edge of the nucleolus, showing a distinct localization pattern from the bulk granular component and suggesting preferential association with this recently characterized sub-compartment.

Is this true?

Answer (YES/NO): YES